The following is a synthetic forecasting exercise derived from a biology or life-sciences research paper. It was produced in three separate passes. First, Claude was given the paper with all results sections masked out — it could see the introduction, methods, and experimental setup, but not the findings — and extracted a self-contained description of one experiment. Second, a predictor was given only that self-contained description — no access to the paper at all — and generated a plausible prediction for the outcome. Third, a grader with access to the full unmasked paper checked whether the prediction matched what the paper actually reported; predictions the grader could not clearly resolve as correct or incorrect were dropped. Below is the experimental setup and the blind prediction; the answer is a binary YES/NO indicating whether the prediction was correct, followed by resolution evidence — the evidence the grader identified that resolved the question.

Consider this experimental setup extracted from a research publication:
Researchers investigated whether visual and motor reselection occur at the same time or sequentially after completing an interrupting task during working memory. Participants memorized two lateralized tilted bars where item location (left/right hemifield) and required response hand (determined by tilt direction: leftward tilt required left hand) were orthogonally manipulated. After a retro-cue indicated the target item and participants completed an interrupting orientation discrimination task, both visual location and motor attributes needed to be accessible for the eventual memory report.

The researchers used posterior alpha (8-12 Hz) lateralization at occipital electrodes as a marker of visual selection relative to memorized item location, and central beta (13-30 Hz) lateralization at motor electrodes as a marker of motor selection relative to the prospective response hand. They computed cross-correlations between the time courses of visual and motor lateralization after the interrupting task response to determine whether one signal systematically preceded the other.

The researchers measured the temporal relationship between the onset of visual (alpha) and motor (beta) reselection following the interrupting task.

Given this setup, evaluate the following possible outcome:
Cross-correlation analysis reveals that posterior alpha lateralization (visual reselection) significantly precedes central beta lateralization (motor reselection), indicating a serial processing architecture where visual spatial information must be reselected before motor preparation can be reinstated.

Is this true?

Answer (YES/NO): NO